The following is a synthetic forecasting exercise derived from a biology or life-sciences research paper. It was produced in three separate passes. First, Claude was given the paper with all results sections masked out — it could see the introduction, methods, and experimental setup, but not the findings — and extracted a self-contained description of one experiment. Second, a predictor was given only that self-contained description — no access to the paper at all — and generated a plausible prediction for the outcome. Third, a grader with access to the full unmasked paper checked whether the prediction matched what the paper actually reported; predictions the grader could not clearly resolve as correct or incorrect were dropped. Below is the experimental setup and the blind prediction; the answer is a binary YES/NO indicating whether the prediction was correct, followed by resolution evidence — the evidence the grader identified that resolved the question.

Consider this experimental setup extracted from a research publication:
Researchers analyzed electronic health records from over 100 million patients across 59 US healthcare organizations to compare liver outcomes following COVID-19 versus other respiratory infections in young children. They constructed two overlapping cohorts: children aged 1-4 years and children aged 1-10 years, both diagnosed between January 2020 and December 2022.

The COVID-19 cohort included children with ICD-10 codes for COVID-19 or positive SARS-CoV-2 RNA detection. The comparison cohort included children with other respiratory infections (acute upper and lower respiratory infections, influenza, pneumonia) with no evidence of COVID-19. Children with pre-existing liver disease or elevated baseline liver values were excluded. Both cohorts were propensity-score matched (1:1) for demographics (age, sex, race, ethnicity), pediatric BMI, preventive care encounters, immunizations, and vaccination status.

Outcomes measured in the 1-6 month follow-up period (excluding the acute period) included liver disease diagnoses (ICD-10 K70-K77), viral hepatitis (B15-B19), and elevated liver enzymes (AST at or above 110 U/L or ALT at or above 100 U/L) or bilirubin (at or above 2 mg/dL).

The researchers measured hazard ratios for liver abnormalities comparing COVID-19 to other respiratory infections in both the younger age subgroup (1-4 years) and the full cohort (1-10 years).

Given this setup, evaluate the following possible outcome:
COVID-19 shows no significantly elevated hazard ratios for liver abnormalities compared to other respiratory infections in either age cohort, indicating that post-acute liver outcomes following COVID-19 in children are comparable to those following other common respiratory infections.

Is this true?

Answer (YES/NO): NO